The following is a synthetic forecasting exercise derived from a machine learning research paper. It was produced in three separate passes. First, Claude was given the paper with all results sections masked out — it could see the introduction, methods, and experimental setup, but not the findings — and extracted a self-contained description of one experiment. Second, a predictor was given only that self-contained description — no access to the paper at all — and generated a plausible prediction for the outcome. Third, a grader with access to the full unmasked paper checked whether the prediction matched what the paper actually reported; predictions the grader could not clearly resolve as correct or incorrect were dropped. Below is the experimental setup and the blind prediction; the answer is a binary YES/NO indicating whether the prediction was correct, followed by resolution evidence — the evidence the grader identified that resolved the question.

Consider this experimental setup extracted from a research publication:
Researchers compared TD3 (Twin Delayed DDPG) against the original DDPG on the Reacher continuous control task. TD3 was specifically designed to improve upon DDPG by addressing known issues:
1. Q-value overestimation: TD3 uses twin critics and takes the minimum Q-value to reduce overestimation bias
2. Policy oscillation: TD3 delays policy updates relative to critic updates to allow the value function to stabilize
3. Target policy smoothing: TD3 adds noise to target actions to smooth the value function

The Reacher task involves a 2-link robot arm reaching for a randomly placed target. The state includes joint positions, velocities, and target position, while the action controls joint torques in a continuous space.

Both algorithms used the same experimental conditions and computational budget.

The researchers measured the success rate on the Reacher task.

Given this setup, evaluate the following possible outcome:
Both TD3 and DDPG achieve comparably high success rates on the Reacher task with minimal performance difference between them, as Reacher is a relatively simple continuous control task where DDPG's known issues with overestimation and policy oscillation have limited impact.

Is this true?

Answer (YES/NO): NO